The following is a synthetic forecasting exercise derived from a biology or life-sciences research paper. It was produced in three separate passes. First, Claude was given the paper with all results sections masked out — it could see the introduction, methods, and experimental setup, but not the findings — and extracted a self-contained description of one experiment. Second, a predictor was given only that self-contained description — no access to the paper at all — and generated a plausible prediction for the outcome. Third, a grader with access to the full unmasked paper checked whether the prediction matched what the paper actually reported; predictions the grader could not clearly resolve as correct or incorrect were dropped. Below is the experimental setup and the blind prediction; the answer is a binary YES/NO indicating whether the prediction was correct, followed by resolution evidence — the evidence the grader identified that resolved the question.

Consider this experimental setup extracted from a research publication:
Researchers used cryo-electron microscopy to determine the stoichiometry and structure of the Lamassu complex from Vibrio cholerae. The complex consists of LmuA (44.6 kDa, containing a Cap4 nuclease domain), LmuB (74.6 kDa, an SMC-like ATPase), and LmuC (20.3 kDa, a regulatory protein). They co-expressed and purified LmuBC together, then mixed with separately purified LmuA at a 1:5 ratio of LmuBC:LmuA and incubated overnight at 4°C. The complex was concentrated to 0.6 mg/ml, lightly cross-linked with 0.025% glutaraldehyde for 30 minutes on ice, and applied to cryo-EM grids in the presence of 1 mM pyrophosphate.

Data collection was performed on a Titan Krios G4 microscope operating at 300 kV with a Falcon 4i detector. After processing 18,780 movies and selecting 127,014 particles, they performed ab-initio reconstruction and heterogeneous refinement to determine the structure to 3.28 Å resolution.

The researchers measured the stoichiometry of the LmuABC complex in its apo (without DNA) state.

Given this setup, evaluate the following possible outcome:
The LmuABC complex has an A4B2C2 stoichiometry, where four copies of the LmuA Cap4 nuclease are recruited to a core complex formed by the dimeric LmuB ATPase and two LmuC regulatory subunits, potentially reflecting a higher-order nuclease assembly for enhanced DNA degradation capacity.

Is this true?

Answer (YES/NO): NO